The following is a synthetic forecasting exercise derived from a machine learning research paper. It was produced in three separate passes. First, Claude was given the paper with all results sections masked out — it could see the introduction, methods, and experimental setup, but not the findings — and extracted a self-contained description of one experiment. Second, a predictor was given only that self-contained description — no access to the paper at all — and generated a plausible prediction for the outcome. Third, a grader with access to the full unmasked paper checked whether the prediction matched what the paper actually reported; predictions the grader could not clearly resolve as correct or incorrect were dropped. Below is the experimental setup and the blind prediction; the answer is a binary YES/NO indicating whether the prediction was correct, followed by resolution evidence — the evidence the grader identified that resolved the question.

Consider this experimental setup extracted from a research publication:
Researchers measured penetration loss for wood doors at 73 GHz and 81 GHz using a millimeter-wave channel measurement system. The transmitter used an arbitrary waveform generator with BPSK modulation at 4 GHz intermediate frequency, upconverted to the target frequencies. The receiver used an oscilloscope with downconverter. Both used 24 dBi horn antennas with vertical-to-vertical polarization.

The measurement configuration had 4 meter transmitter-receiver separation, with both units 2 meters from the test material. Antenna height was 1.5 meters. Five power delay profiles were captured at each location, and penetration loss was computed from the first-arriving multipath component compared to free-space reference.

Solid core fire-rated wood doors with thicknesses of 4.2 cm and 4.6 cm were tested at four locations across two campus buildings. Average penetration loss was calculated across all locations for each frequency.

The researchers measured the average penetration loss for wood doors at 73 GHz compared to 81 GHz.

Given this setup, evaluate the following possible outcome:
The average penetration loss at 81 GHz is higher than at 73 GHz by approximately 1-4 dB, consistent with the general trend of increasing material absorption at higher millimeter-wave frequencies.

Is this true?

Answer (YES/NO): YES